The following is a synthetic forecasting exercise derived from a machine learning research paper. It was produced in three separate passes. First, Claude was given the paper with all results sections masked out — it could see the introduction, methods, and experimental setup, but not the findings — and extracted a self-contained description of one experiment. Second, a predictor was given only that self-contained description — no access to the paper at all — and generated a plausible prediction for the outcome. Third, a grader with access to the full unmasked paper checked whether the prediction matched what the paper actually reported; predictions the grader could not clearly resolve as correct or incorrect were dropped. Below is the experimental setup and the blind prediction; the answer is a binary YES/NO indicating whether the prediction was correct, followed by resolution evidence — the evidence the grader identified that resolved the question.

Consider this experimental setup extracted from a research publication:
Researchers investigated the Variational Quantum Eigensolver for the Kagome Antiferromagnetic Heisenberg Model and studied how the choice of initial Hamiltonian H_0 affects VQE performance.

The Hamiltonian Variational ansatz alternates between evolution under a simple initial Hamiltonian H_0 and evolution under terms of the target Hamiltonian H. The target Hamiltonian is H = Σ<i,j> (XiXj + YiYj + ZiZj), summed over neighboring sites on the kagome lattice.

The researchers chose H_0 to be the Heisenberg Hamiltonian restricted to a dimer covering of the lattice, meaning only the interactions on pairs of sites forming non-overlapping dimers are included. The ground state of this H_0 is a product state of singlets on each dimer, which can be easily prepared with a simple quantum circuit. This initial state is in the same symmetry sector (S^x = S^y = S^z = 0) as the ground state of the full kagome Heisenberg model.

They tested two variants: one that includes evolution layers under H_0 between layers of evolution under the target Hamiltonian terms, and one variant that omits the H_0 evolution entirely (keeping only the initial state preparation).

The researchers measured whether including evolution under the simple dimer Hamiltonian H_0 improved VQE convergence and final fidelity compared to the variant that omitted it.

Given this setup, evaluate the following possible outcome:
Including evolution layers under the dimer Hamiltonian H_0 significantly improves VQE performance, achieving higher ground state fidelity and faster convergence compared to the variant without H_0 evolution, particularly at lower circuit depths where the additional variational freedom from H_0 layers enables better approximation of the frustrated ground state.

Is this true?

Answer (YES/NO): YES